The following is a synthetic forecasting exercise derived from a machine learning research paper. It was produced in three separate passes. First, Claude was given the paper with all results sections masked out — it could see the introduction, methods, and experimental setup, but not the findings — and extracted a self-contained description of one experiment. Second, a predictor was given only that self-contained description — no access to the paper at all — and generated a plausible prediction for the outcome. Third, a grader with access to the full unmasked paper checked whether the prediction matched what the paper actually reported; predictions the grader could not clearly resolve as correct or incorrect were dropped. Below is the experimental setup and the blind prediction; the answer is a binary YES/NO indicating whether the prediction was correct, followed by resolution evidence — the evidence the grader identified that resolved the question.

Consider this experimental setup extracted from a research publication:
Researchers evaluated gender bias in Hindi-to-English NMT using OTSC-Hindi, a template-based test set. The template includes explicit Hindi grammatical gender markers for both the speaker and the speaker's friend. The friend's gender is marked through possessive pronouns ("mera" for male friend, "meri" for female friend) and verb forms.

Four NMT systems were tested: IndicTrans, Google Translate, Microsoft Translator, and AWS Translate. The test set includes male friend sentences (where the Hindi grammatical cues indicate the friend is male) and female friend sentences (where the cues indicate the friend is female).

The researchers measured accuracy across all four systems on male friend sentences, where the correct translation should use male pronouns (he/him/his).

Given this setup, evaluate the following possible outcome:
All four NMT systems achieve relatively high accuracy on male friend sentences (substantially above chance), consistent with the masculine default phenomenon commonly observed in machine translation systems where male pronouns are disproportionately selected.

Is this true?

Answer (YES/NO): YES